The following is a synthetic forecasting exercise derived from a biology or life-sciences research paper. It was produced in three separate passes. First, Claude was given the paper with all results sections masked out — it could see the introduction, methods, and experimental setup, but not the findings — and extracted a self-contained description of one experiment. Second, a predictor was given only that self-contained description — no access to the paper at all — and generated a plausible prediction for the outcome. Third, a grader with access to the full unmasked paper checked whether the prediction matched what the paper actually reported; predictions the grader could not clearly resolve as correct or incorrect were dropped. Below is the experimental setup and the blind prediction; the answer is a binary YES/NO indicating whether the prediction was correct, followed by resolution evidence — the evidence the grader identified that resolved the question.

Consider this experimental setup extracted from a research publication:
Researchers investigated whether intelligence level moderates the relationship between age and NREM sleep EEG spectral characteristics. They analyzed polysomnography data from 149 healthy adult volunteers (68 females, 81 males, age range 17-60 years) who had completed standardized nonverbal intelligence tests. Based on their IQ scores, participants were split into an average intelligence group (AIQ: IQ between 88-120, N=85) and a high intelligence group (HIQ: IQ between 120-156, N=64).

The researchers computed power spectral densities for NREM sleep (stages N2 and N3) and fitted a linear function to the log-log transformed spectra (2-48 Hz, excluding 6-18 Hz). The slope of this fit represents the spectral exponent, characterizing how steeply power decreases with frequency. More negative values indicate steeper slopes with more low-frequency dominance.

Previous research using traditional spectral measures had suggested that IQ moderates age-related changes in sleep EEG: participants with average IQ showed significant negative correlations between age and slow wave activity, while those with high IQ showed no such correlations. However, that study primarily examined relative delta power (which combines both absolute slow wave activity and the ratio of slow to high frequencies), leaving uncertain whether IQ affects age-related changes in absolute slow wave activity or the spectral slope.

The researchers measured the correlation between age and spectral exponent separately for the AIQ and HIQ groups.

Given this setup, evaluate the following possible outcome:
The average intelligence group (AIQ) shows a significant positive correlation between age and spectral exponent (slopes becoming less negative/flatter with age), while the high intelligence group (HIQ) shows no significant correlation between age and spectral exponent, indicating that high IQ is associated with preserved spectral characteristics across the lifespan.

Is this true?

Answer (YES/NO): NO